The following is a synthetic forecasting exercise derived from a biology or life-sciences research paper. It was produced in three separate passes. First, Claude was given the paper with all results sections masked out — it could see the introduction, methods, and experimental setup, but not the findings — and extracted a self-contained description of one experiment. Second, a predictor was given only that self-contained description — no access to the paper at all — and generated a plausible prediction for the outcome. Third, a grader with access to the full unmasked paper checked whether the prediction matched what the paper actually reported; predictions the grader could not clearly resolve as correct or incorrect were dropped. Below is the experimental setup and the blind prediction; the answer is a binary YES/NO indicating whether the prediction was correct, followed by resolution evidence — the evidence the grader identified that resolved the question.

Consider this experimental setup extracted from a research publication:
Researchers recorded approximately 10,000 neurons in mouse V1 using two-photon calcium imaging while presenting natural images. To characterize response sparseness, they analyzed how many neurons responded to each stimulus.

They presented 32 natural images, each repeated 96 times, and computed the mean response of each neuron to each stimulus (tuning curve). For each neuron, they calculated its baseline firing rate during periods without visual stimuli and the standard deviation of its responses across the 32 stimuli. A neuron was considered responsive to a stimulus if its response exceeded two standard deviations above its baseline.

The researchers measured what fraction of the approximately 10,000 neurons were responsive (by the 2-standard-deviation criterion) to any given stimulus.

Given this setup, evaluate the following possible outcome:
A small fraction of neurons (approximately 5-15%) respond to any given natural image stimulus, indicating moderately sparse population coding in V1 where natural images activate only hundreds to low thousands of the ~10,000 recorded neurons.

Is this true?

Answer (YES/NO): YES